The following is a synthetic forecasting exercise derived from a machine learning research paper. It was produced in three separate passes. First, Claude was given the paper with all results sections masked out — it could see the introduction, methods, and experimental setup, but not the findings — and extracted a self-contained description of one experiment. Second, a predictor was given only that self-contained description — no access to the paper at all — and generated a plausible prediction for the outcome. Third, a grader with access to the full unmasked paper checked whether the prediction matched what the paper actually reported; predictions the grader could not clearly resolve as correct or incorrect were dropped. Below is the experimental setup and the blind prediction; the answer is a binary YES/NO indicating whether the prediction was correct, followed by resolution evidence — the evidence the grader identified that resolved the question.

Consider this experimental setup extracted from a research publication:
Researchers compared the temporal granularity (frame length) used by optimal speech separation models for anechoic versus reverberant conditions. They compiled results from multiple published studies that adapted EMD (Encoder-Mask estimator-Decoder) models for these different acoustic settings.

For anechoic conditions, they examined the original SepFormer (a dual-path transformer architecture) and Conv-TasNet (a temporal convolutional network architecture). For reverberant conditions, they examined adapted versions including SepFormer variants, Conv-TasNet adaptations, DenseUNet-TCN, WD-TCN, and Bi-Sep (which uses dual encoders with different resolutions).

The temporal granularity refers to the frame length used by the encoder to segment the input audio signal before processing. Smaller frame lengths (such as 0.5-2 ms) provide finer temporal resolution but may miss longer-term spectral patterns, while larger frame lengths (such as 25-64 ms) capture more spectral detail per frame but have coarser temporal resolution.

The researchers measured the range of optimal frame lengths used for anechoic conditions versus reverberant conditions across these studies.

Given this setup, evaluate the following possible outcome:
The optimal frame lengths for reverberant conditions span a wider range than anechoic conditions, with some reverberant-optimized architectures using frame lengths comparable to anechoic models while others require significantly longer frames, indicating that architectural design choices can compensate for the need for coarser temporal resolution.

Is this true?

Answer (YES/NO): YES